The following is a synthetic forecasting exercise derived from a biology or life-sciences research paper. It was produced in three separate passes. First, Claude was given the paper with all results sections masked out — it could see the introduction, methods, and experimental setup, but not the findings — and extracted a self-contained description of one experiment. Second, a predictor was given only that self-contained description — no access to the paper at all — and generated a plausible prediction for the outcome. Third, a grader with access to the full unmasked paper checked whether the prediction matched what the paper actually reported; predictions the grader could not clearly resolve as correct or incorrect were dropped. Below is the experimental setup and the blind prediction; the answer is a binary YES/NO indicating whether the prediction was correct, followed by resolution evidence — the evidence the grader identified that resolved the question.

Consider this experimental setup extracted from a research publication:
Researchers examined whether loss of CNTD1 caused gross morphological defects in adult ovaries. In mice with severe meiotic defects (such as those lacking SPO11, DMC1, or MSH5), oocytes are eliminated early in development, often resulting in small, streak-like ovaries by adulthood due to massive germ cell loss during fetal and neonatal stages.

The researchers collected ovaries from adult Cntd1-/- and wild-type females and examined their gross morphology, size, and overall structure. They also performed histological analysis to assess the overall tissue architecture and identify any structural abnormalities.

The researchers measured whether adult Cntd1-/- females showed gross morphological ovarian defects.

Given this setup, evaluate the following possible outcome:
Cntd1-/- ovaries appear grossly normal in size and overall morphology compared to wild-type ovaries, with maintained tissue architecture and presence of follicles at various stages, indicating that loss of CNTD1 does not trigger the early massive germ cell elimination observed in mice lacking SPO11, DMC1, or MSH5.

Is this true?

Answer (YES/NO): YES